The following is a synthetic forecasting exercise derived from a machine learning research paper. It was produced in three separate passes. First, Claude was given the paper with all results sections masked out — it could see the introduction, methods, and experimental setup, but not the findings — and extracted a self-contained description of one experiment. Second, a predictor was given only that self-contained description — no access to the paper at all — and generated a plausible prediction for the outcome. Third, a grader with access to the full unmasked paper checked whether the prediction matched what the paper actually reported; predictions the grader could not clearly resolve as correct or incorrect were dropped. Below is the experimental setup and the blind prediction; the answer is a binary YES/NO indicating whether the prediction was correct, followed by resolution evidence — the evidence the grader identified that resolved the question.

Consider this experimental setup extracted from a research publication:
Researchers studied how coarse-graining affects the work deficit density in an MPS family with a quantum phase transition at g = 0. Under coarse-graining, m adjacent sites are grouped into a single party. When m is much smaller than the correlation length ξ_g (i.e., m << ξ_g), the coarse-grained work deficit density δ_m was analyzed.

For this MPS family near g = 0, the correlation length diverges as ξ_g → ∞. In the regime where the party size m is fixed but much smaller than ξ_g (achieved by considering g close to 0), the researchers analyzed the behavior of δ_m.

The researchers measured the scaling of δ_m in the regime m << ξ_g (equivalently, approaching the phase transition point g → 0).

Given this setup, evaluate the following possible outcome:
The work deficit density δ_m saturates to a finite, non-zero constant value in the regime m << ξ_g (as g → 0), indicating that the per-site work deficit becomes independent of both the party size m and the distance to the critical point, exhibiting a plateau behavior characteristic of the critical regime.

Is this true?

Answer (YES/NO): NO